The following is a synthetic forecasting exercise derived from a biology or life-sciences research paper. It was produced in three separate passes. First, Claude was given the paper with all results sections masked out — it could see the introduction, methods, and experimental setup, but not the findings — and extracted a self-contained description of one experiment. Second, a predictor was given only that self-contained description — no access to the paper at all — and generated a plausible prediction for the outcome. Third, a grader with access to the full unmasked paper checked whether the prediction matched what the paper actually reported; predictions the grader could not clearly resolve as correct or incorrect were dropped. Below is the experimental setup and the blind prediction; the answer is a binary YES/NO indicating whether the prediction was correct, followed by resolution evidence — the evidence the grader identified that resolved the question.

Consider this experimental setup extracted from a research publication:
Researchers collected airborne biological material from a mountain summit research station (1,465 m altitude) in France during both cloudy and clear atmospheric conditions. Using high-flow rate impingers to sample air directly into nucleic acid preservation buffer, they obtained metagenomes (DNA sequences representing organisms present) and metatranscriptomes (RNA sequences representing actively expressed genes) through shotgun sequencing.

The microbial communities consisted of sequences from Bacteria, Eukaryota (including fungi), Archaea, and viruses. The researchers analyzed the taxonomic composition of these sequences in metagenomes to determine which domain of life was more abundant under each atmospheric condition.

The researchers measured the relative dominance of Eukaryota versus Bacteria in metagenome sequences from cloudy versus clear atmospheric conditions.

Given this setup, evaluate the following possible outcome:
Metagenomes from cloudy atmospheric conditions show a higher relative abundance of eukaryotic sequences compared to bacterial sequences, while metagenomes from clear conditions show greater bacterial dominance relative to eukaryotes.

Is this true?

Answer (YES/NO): YES